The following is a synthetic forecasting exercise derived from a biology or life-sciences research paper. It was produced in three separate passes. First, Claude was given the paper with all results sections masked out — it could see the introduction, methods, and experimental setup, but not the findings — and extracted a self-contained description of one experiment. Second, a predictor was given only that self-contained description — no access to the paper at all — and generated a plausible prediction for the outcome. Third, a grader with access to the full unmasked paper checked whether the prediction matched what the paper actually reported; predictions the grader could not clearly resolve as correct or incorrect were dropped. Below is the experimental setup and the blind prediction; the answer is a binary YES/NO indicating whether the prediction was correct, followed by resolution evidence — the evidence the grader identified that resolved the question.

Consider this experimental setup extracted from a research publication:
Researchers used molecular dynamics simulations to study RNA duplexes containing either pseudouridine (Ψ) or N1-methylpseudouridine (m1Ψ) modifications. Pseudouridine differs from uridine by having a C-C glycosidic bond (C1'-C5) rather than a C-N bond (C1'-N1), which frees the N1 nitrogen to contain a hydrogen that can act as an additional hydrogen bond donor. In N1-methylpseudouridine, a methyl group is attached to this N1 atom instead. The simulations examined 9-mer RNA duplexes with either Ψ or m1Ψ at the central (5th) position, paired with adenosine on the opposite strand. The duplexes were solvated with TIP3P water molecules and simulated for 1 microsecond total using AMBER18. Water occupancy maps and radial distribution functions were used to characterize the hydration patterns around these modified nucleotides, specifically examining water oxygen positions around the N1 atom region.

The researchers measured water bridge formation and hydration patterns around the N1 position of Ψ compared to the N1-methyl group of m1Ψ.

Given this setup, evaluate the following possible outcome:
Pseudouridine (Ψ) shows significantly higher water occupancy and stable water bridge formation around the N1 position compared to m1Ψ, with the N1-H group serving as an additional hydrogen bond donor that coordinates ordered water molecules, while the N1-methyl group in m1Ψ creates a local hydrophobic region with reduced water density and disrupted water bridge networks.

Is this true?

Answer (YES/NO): NO